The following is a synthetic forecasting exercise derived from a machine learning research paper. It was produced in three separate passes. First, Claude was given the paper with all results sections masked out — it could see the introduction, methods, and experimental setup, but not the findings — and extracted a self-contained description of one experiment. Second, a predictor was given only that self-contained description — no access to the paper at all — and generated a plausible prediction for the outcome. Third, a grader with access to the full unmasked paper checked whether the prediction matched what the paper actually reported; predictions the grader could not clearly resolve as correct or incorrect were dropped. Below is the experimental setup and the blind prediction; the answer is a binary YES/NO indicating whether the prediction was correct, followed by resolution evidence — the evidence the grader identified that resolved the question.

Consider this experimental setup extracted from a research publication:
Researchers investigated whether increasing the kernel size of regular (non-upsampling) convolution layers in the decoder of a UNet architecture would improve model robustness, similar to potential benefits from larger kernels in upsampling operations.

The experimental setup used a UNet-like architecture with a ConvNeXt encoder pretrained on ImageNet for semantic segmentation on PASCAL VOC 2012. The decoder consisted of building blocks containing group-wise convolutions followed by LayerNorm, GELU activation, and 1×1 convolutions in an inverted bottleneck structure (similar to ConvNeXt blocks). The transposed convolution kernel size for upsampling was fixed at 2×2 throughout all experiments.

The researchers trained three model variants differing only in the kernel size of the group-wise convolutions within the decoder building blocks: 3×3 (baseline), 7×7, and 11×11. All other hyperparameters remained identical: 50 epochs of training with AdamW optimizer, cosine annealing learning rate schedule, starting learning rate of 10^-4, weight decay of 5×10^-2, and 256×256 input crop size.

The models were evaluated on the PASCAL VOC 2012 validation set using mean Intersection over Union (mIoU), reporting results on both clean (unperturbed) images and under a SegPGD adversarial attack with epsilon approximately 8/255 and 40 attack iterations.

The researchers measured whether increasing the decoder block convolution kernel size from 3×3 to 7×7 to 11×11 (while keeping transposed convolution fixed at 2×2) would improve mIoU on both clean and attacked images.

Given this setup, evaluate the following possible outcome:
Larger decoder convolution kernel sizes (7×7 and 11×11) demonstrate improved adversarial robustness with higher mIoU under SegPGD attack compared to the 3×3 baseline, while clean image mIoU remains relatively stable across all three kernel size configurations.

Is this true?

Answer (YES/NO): NO